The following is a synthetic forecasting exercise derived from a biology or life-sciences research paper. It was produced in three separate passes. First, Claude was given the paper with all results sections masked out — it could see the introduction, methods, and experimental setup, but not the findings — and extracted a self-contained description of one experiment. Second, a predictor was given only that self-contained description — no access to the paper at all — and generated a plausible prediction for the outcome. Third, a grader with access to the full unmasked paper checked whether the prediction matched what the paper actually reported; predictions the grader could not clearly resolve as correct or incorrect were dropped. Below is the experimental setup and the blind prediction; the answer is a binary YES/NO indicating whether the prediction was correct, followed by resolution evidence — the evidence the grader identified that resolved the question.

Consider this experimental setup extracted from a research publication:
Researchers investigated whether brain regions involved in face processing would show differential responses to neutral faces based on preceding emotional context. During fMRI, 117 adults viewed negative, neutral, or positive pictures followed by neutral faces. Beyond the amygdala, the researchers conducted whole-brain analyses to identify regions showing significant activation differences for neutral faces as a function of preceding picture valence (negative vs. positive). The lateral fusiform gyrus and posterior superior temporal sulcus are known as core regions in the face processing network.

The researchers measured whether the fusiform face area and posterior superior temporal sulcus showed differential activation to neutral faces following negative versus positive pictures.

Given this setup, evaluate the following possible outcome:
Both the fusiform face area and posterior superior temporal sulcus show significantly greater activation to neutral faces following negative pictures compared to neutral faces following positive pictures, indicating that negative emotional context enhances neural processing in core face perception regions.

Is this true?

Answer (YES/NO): YES